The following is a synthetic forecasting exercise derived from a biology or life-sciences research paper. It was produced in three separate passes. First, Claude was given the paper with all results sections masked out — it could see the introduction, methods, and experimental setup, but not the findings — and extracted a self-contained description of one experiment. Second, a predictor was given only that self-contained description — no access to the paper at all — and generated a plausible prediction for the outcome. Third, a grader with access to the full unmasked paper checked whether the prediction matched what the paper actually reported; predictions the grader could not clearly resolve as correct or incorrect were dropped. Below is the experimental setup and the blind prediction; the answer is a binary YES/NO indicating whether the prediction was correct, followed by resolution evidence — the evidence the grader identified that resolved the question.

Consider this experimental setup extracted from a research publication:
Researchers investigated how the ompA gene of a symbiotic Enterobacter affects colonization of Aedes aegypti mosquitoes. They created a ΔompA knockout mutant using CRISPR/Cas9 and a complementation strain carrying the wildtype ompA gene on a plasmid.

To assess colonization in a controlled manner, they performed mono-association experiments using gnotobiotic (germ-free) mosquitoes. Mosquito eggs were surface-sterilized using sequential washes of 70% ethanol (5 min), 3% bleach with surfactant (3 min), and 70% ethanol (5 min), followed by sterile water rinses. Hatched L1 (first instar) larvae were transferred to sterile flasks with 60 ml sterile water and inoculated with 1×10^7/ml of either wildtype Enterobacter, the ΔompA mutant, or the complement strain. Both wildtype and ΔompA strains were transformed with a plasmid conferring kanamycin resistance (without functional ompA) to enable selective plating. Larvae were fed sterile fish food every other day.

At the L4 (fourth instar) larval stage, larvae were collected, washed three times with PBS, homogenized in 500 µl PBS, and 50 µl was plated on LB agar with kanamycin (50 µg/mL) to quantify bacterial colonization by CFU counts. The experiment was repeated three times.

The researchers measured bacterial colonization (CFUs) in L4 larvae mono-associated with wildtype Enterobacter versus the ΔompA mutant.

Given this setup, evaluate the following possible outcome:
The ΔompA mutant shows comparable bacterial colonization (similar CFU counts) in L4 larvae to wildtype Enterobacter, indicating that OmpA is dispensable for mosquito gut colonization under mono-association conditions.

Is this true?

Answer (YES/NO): NO